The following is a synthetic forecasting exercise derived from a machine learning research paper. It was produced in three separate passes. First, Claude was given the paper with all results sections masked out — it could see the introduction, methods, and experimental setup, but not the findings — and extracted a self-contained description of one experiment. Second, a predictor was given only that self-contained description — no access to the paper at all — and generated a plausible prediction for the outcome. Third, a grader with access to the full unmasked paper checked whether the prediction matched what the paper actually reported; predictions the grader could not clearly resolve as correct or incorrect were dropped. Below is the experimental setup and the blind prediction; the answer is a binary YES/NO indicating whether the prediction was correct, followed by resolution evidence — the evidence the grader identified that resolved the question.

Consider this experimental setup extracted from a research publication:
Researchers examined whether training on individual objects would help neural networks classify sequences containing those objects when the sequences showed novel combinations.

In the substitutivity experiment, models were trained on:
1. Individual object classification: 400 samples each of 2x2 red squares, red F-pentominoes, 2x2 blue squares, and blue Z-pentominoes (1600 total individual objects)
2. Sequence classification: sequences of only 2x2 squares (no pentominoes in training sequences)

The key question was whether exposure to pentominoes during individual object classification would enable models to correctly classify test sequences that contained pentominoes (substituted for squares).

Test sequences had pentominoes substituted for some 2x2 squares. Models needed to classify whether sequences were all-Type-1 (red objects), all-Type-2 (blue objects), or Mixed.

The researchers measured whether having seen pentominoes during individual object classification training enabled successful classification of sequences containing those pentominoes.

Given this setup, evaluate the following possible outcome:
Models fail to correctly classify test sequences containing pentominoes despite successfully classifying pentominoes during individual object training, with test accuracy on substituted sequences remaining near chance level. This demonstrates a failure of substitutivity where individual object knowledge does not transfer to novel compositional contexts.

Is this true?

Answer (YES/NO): YES